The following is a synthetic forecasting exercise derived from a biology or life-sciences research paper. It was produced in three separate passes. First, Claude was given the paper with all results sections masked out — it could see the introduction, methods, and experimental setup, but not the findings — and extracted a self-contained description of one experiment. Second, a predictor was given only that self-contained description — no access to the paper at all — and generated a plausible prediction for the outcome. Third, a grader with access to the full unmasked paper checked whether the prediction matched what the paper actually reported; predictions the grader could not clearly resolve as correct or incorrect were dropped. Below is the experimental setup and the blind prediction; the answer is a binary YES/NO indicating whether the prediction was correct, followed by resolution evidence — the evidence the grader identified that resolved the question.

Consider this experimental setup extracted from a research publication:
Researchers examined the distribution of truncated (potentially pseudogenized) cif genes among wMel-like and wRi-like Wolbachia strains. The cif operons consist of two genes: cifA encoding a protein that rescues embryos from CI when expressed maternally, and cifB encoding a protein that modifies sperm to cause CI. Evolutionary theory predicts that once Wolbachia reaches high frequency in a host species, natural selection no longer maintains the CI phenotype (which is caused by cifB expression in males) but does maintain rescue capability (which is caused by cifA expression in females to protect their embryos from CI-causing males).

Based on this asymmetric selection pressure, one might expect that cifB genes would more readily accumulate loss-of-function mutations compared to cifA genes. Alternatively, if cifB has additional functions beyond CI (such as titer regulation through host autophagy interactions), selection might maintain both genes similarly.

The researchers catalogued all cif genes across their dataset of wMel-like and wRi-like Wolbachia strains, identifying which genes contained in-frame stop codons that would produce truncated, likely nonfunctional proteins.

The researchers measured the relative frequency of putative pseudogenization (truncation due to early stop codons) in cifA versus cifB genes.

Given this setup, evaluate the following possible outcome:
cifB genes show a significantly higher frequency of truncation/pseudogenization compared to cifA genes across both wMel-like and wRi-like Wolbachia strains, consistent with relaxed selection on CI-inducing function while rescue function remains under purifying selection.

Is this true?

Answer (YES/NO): YES